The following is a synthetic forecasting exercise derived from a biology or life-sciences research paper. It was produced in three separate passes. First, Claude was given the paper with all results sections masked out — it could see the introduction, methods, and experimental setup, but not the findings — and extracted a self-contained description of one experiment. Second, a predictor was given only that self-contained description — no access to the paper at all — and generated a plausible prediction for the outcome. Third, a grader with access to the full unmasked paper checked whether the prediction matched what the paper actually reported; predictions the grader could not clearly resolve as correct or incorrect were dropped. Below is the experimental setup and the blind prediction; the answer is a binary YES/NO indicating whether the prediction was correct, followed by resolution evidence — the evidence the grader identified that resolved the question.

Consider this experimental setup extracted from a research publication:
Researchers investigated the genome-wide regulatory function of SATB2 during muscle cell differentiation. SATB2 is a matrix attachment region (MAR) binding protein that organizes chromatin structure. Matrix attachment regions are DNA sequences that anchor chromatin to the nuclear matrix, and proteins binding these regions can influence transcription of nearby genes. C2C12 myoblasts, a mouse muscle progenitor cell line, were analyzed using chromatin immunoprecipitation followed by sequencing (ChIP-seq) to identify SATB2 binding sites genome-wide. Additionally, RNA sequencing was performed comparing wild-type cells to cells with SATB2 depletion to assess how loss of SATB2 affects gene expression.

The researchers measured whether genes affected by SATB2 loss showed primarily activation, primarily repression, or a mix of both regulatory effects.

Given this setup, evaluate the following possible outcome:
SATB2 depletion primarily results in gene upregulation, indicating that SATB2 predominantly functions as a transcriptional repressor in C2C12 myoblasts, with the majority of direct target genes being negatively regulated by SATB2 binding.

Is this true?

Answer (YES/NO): NO